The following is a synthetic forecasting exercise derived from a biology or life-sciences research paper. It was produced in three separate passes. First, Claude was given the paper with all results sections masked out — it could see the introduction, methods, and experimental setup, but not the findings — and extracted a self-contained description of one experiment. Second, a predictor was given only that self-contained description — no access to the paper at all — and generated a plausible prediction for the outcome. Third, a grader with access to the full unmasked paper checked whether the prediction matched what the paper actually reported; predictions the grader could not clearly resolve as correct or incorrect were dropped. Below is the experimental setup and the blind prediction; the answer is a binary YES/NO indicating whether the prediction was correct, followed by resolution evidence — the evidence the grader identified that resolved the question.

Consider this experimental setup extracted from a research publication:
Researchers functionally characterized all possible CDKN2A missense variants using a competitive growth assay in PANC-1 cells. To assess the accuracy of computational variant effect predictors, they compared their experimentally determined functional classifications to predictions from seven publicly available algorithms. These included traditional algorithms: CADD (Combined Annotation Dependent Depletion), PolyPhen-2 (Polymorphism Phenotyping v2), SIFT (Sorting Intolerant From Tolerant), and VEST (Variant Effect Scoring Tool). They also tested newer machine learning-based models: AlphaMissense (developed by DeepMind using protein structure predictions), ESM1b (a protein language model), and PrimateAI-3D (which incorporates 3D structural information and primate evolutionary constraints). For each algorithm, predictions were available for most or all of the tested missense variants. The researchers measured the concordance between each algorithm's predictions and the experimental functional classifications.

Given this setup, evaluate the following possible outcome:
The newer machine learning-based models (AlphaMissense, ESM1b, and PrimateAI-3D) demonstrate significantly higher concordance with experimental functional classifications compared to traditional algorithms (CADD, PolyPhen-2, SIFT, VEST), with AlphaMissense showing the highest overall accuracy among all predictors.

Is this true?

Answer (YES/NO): NO